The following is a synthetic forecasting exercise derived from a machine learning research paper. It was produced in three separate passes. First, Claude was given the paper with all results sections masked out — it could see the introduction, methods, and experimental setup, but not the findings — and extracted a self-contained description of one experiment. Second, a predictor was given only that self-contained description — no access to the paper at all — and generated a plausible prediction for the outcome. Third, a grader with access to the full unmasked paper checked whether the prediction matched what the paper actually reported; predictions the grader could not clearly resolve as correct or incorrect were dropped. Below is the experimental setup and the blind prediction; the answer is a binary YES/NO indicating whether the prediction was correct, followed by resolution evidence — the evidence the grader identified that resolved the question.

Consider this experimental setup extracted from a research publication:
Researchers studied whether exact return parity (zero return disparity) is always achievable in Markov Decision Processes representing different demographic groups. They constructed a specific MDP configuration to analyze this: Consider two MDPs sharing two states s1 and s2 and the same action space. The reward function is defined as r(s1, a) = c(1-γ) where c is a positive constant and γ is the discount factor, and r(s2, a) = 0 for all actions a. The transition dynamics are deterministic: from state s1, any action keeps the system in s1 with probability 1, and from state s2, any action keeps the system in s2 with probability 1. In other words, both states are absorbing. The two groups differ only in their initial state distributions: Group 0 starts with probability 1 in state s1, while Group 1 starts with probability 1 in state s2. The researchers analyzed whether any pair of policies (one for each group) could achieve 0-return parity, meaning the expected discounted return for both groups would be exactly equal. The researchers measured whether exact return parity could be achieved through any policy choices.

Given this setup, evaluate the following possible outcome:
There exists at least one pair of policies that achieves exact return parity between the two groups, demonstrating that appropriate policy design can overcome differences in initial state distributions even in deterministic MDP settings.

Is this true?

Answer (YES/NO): NO